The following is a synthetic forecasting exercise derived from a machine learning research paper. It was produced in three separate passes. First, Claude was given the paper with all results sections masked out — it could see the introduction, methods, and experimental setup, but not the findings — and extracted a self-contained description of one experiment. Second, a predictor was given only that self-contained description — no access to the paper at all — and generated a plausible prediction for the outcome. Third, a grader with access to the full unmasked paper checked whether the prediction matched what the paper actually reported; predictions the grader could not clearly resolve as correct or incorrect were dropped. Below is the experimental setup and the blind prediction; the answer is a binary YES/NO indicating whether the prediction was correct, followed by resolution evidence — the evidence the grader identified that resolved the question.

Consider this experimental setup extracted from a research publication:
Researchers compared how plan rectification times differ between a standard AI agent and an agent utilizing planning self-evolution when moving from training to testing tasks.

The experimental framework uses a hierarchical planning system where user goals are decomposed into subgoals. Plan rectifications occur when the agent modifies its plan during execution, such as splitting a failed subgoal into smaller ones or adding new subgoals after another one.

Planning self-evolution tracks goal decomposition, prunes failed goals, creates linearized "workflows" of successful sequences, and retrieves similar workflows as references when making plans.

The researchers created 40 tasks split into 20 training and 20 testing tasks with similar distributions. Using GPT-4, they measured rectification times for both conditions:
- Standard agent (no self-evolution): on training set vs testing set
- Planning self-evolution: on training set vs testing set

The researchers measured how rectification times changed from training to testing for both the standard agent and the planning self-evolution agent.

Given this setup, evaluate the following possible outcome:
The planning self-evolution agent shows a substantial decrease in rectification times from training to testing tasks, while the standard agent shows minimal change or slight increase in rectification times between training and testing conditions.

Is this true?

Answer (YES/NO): NO